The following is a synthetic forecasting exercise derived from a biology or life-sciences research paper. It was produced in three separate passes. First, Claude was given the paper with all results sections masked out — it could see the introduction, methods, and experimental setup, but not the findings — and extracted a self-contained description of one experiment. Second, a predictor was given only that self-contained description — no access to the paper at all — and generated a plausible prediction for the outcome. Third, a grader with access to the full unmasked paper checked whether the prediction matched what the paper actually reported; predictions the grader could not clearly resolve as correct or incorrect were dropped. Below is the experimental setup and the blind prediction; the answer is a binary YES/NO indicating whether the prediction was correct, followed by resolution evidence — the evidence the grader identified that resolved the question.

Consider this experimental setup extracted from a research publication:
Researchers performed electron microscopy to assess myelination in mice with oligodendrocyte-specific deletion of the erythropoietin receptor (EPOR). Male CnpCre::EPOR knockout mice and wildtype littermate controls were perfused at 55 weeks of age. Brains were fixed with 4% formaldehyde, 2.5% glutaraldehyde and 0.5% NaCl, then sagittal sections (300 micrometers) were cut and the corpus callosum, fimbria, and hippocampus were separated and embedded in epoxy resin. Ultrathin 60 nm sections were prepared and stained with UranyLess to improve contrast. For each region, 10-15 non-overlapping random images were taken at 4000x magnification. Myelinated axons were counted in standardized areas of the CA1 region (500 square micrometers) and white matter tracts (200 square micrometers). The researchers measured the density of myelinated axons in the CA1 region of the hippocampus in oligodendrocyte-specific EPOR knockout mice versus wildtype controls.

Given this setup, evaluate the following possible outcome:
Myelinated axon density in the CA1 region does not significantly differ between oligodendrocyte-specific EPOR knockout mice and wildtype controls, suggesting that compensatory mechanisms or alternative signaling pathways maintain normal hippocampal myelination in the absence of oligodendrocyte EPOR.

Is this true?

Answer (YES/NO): YES